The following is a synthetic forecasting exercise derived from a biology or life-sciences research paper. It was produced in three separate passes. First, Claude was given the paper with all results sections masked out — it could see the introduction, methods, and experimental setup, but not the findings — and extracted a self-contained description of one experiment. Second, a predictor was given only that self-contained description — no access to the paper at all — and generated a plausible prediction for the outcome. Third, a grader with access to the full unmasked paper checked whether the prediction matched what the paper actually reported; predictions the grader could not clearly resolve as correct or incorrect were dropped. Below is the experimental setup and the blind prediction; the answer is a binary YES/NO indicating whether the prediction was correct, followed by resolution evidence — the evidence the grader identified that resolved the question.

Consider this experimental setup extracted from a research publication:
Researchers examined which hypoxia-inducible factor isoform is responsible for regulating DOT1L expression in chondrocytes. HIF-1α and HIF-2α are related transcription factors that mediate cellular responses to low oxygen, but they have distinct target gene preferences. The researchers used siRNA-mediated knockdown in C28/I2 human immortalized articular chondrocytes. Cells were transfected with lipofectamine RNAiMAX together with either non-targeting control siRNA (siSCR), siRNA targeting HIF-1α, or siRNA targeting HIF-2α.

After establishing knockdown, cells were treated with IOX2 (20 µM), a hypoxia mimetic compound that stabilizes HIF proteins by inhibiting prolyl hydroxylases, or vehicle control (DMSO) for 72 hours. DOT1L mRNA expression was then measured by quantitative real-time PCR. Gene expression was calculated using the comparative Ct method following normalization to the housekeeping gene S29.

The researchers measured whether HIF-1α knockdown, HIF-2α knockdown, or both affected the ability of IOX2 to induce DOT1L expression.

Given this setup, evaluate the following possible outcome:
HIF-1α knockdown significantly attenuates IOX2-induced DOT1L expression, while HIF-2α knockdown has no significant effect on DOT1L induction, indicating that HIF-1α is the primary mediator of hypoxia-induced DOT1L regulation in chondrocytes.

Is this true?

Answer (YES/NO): YES